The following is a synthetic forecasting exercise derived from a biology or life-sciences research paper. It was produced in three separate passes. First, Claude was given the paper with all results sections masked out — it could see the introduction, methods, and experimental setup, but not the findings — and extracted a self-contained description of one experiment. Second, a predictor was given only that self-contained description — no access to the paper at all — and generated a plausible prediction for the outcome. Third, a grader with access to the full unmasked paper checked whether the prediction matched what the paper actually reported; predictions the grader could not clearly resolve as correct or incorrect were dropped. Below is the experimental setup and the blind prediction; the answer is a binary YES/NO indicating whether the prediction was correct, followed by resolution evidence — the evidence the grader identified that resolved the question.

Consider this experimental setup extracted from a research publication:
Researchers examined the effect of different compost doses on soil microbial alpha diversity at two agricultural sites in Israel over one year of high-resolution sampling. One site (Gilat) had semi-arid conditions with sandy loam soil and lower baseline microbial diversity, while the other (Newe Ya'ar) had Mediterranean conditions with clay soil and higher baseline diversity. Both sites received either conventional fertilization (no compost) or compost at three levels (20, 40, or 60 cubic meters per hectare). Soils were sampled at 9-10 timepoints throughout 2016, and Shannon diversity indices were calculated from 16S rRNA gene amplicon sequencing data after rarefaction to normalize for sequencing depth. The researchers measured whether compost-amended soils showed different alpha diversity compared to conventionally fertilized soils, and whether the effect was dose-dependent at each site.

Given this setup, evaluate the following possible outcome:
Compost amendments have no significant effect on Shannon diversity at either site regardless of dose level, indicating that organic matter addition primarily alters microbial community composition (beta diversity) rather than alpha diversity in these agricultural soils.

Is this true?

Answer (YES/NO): NO